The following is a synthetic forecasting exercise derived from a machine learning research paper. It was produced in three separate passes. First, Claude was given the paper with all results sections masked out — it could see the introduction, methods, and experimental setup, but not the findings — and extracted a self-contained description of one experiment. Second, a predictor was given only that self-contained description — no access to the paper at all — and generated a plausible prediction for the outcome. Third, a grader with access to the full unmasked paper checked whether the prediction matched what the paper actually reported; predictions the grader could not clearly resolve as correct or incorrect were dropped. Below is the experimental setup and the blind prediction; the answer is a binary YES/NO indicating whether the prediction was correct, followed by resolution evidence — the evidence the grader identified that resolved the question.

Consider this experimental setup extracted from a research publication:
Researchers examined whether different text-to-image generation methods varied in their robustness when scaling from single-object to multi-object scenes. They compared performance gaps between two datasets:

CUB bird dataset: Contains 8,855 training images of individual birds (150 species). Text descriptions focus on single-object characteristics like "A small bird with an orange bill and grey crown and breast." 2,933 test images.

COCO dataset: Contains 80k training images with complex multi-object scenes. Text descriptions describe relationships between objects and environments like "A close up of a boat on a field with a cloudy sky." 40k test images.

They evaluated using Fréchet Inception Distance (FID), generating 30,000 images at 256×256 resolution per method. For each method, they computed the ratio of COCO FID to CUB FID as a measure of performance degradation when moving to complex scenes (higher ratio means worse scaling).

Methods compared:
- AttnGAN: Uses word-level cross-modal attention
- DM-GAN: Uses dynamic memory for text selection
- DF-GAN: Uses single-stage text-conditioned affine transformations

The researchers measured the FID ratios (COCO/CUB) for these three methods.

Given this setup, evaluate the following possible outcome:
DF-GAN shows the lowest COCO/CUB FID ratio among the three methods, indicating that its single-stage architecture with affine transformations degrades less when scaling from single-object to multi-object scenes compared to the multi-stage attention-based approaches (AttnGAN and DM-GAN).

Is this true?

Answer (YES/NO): NO